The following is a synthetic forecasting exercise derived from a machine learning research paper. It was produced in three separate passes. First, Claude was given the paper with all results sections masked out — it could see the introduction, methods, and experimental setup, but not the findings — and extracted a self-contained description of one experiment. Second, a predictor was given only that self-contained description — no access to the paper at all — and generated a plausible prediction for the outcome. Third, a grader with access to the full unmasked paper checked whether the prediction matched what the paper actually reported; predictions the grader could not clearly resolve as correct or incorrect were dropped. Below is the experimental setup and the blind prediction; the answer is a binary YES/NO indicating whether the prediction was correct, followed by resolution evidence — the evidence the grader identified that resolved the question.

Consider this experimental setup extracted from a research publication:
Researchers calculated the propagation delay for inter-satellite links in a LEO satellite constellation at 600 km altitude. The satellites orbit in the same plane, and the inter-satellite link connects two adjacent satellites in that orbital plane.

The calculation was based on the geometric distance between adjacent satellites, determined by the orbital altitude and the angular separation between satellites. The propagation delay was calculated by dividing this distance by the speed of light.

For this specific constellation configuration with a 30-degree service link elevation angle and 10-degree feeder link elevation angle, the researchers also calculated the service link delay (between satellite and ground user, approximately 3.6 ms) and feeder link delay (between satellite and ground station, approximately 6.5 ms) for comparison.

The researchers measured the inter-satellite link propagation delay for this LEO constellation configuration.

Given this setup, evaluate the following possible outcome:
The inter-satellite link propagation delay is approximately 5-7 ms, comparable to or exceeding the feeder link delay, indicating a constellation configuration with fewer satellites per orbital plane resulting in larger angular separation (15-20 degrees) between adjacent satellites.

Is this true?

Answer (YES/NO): NO